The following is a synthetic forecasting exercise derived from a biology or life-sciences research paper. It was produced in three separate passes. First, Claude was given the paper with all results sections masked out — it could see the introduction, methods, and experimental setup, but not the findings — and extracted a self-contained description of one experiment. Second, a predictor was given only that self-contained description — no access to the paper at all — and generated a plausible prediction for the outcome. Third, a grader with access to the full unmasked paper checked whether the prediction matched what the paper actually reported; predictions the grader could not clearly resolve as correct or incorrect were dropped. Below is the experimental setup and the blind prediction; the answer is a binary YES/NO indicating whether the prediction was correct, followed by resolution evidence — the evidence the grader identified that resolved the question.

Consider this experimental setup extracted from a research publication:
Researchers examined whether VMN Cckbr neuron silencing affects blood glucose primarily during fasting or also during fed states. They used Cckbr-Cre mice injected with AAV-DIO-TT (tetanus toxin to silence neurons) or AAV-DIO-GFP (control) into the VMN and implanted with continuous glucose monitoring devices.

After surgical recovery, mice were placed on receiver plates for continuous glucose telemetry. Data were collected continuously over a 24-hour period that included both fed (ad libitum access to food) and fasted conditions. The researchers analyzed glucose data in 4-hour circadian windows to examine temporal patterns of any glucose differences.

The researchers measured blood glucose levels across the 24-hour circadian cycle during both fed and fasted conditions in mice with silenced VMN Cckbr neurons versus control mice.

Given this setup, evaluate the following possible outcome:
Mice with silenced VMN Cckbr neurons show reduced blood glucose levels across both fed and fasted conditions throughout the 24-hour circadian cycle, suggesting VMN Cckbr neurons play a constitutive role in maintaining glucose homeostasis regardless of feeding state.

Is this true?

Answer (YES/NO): NO